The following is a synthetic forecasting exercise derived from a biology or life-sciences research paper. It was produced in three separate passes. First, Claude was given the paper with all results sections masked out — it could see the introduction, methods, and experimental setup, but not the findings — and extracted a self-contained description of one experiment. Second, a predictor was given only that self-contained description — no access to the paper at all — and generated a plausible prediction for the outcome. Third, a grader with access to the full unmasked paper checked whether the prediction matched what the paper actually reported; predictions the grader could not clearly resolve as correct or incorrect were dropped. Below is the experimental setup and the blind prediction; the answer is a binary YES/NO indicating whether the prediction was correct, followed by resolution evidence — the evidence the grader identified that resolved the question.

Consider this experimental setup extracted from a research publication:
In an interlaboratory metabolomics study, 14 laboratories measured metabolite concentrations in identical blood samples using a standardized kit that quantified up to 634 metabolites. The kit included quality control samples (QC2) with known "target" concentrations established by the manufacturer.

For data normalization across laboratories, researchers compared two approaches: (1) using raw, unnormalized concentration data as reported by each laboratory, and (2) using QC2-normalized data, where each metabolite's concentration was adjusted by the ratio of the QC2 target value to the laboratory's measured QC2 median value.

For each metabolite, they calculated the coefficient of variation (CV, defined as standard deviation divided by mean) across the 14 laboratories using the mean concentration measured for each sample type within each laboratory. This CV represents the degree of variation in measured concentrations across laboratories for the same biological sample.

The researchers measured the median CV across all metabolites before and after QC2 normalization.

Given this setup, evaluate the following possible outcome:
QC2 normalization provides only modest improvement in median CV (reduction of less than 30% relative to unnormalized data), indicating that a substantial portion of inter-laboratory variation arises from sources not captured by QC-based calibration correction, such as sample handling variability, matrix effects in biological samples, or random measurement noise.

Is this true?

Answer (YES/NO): NO